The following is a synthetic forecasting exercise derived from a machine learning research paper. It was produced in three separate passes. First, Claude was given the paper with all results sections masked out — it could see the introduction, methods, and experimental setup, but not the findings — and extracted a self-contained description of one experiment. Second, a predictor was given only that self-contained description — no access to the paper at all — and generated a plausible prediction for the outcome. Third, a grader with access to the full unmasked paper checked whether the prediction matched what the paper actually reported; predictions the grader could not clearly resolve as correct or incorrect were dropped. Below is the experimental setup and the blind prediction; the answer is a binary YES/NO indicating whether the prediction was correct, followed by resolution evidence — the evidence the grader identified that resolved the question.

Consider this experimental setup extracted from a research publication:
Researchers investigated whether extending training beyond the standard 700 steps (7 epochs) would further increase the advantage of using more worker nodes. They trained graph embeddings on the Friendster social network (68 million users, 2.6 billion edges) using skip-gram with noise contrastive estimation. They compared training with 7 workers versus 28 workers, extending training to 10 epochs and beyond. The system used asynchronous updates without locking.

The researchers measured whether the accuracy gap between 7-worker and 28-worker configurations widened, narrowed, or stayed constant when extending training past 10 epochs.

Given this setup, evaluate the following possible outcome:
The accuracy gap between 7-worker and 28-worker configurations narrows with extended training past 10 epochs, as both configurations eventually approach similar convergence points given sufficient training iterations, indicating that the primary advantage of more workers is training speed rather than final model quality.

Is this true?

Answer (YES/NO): NO